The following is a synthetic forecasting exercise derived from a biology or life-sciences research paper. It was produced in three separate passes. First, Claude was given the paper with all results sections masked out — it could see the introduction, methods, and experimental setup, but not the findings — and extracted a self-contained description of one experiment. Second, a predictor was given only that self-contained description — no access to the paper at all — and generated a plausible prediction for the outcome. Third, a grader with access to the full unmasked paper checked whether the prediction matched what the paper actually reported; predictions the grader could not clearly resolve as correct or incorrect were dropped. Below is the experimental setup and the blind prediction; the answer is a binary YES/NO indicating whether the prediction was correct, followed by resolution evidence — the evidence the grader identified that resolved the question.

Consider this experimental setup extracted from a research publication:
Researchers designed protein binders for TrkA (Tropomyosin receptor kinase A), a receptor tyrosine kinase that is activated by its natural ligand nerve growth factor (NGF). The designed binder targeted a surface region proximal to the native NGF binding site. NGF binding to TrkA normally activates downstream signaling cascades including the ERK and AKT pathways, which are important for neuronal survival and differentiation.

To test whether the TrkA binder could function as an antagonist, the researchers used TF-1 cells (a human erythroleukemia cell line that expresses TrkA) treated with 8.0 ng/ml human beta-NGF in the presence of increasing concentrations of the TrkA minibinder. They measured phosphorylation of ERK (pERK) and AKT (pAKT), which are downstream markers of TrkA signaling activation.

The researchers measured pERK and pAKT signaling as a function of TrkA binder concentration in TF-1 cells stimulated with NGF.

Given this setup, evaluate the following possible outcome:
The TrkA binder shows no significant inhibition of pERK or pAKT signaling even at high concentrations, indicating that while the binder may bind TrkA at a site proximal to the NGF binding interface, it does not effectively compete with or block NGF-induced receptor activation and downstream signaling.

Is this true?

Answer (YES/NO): NO